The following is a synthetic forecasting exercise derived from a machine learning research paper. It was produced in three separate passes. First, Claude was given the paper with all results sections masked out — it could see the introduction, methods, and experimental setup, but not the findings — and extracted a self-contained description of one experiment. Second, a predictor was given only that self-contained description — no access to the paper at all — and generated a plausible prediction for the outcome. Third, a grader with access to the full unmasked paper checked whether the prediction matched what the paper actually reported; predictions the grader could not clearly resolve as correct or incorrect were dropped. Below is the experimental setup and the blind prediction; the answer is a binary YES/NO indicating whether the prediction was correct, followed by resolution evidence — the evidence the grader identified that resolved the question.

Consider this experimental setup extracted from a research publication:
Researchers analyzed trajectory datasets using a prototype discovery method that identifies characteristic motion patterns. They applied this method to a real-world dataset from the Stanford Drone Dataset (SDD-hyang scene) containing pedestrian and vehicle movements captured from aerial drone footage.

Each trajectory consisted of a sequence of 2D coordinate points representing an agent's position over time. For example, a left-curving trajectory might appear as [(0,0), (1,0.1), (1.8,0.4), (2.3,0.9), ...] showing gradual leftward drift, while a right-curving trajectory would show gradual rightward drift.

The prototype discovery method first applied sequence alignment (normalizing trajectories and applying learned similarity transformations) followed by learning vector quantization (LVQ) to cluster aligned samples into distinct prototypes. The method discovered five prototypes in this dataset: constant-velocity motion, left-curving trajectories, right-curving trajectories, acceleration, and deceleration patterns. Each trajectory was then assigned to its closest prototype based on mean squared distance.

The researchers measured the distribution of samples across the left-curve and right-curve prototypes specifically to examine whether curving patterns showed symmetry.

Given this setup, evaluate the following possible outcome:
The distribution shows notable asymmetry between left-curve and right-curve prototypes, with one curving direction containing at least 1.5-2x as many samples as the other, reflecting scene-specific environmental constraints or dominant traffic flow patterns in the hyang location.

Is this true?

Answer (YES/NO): NO